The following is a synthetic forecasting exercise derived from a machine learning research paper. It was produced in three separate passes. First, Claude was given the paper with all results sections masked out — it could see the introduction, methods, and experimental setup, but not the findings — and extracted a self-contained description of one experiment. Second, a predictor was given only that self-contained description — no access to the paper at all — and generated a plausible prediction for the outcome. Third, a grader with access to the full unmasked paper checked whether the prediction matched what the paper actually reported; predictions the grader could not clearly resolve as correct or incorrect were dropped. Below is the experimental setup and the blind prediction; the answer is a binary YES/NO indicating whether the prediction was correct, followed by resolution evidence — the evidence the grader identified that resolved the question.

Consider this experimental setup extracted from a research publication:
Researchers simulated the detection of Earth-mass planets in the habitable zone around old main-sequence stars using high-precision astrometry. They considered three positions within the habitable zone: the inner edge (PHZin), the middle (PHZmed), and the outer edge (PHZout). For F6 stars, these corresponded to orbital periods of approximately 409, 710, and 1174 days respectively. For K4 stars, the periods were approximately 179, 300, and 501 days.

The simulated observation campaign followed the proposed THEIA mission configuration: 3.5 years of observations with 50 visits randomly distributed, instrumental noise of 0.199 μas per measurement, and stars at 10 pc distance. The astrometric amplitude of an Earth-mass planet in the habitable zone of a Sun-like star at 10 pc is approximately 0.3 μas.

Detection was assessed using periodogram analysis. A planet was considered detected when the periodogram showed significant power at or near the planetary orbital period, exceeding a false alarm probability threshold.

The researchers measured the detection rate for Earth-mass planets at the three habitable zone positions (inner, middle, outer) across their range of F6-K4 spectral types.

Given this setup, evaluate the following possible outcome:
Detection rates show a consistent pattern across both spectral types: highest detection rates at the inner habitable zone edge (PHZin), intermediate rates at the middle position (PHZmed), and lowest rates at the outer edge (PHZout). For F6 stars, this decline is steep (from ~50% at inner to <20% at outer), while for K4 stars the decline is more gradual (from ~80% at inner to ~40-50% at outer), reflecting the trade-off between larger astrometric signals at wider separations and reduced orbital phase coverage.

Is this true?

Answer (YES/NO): NO